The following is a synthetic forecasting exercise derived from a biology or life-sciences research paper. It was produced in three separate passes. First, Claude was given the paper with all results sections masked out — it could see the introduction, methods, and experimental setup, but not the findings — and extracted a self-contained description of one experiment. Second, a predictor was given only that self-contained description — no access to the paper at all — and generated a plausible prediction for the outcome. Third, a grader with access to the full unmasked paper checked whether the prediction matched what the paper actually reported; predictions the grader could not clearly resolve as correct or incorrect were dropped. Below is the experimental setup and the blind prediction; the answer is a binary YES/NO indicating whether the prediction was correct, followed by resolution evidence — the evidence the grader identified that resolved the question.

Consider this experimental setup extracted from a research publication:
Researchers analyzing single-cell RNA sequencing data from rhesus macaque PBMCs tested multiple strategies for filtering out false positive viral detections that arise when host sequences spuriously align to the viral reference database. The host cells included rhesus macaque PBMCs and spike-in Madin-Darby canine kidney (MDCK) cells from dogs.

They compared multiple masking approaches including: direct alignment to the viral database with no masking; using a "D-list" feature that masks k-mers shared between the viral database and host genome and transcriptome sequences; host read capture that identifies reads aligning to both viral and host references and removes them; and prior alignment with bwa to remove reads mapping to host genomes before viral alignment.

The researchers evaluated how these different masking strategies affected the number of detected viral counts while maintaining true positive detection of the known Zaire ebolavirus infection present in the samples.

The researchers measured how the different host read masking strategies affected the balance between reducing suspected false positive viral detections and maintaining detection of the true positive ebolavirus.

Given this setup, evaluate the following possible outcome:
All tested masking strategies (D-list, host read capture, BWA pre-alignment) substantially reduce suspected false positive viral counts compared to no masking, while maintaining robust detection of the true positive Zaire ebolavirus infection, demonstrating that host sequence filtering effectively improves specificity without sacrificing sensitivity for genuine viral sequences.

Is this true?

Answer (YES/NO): NO